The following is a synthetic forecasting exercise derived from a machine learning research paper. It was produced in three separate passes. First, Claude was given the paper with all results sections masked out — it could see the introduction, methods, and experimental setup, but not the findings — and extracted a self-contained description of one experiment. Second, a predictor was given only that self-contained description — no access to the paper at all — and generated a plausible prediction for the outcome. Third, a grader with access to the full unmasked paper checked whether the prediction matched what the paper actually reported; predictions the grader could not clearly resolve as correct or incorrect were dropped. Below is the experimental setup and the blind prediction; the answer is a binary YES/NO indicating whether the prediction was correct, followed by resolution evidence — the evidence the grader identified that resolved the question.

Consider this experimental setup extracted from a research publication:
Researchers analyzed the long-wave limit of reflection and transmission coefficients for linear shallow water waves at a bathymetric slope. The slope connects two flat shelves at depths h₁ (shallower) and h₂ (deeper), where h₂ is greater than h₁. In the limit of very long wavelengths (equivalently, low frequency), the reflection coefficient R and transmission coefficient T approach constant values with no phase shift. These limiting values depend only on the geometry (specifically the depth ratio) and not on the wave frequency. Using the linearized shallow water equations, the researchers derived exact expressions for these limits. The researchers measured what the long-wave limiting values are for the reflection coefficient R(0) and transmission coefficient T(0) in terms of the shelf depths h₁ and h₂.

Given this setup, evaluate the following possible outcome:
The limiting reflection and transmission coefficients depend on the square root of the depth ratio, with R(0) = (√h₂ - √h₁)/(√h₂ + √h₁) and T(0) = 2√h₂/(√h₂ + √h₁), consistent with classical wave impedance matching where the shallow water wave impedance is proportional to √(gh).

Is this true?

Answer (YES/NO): YES